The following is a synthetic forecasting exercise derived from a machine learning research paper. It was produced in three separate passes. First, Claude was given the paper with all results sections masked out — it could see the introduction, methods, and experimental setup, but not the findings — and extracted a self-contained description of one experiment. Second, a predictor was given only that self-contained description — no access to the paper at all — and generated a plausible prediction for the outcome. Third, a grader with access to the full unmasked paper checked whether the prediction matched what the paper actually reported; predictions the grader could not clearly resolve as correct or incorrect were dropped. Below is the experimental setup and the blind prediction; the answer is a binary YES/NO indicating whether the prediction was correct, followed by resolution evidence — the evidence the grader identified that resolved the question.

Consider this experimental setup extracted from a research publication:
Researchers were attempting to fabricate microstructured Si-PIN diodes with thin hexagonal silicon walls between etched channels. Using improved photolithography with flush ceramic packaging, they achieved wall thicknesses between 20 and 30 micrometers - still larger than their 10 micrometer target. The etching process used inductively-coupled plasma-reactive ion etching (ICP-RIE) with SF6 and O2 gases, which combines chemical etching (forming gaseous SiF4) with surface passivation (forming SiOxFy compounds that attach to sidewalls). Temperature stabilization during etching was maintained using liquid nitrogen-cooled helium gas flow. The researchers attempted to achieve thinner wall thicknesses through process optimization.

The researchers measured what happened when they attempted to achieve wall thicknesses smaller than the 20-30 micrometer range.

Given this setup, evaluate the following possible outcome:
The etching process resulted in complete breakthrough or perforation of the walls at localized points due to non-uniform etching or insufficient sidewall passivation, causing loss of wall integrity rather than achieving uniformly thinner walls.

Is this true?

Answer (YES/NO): NO